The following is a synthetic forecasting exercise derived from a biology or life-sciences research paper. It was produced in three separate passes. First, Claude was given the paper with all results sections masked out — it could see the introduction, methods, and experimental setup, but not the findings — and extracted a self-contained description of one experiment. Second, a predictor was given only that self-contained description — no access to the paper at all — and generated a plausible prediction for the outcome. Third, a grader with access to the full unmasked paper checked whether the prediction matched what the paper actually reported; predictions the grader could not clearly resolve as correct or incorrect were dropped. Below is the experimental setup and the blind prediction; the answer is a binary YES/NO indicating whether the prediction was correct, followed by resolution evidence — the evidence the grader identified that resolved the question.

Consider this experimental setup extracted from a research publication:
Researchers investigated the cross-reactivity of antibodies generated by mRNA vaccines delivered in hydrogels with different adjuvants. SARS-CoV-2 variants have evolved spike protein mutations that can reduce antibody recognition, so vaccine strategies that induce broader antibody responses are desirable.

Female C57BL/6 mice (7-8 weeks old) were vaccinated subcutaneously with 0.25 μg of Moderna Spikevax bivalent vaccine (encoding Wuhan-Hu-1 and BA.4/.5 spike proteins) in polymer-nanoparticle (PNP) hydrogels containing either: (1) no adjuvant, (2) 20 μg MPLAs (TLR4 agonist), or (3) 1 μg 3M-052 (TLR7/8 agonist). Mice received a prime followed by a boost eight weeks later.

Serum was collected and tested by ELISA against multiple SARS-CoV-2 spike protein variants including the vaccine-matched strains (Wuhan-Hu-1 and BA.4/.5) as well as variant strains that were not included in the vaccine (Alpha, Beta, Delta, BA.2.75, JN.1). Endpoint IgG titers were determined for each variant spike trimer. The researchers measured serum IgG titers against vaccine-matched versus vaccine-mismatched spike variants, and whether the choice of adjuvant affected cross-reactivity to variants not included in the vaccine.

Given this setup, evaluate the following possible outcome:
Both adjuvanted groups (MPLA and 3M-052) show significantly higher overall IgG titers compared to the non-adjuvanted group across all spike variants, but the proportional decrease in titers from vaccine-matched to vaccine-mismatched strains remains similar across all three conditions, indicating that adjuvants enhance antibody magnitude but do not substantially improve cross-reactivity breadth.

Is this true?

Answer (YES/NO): NO